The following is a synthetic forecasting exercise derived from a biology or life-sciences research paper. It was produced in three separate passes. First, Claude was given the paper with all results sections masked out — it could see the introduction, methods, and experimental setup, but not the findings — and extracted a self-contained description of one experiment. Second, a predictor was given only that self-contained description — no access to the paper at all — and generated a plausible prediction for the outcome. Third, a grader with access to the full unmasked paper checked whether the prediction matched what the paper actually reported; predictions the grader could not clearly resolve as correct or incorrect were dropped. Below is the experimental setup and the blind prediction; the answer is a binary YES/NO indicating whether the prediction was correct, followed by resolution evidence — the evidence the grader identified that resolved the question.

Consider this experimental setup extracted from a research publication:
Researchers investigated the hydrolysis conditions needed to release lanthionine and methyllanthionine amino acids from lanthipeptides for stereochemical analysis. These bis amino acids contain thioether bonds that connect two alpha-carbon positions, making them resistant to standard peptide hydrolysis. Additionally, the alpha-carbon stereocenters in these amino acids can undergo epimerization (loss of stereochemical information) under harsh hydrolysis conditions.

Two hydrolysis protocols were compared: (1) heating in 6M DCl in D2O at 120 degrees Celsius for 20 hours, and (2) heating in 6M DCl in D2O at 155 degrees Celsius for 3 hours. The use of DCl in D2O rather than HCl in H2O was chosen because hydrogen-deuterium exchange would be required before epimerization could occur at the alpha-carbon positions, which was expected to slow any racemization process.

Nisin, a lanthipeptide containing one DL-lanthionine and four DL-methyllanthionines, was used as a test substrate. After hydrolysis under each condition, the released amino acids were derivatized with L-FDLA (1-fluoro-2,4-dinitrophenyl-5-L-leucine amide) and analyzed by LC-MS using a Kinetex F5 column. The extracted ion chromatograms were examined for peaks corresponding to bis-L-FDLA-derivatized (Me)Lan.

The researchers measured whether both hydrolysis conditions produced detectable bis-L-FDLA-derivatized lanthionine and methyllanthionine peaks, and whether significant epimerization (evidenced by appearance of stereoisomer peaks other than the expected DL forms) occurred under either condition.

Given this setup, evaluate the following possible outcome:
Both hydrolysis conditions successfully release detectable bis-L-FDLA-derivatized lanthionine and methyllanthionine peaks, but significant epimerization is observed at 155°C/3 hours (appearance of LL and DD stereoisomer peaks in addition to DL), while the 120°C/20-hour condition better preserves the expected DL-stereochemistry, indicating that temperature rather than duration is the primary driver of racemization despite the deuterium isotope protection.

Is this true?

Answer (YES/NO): NO